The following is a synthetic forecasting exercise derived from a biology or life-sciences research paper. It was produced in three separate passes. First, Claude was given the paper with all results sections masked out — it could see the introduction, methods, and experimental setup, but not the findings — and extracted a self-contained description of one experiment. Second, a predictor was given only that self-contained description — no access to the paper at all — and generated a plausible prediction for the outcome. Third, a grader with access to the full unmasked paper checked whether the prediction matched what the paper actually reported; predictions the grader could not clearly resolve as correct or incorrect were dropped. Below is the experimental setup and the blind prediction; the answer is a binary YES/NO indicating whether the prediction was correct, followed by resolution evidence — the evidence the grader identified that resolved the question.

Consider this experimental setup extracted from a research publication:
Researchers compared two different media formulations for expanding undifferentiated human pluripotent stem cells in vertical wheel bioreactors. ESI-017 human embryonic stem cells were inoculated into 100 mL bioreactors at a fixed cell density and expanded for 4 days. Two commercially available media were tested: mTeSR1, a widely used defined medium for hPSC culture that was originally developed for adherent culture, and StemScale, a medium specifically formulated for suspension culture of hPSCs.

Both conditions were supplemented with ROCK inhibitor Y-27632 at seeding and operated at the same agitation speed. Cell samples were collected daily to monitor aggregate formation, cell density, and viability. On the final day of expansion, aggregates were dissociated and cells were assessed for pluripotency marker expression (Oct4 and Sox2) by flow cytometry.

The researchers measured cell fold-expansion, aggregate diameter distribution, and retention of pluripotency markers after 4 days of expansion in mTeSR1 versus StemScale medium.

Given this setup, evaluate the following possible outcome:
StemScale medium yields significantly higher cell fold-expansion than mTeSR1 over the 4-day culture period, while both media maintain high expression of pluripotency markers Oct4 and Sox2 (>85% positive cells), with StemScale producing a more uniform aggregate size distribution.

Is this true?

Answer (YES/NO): NO